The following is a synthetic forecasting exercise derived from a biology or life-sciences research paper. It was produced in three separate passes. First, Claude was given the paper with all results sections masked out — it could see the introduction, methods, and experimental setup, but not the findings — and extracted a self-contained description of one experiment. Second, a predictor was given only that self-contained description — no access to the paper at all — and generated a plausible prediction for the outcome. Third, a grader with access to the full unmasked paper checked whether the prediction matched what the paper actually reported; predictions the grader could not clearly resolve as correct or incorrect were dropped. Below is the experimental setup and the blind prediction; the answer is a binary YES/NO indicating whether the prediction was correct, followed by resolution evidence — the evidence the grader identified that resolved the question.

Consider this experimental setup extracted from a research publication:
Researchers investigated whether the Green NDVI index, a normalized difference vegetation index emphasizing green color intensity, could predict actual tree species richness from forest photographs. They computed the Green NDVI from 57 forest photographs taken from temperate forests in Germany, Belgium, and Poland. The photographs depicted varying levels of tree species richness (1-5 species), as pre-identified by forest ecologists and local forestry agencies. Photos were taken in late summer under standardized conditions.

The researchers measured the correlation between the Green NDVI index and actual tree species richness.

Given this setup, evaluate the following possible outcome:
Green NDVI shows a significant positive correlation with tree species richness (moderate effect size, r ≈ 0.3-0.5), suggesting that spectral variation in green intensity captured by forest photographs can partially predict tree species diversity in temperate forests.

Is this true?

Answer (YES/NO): NO